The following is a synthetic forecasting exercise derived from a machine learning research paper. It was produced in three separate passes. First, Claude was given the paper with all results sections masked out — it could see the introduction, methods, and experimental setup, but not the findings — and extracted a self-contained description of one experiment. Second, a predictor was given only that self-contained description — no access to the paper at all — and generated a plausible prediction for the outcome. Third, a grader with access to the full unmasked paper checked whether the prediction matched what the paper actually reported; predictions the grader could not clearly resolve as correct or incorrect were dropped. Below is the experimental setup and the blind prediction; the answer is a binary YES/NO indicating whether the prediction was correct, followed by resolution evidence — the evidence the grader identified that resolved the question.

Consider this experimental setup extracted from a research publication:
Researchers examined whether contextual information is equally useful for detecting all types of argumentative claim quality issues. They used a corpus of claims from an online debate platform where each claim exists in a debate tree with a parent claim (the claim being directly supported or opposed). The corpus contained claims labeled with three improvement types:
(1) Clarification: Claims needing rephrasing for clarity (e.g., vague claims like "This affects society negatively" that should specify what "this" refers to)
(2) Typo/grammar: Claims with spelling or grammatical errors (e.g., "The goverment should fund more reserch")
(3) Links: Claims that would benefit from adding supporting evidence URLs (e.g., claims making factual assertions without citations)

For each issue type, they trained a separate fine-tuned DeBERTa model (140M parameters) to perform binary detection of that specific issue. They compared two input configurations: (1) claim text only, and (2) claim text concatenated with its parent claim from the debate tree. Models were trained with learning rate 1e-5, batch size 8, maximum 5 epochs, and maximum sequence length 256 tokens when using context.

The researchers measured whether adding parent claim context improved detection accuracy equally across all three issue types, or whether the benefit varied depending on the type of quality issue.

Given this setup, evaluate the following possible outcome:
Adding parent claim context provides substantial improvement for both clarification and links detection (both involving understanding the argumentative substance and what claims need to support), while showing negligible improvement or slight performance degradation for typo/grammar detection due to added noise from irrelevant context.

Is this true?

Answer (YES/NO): NO